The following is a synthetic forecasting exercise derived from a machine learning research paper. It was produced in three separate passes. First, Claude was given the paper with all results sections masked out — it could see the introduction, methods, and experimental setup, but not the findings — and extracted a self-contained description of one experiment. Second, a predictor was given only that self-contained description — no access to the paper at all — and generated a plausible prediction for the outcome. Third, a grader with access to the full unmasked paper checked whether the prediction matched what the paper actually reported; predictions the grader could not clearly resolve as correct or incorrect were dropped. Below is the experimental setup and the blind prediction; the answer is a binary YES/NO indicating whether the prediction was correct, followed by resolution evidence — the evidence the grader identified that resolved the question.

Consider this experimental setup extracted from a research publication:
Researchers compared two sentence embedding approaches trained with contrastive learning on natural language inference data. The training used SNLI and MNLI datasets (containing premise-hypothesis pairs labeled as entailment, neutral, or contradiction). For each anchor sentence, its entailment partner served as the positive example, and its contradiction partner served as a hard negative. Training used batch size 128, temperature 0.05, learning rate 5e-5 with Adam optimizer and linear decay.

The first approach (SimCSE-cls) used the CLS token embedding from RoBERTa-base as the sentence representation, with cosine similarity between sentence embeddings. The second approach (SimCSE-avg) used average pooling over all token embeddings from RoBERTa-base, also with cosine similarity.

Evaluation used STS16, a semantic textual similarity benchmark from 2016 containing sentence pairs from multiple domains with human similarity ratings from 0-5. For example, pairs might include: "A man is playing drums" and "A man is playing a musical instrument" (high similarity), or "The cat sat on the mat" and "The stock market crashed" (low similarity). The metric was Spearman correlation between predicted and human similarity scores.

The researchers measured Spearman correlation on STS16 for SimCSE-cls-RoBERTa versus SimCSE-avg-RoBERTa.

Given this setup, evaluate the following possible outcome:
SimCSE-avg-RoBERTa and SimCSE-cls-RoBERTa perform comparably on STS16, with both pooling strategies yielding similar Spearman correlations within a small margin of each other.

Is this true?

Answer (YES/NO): YES